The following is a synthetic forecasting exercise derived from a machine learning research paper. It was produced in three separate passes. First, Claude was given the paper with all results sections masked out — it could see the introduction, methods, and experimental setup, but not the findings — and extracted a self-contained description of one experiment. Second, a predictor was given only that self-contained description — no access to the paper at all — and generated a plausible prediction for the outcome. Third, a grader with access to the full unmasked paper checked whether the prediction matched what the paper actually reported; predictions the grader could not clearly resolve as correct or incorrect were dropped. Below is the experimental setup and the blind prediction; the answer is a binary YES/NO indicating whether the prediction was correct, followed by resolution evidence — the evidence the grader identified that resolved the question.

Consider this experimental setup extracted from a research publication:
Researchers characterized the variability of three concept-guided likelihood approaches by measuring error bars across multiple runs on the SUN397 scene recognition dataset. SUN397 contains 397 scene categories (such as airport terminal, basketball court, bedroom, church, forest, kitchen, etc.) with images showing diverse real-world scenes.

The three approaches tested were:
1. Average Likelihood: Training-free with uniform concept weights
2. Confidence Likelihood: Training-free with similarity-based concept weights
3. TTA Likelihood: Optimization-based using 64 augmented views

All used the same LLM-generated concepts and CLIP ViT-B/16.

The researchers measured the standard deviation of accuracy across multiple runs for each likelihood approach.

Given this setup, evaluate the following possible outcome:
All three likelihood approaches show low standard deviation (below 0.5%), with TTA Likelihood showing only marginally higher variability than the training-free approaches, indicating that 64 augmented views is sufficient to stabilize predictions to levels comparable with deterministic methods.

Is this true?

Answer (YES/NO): YES